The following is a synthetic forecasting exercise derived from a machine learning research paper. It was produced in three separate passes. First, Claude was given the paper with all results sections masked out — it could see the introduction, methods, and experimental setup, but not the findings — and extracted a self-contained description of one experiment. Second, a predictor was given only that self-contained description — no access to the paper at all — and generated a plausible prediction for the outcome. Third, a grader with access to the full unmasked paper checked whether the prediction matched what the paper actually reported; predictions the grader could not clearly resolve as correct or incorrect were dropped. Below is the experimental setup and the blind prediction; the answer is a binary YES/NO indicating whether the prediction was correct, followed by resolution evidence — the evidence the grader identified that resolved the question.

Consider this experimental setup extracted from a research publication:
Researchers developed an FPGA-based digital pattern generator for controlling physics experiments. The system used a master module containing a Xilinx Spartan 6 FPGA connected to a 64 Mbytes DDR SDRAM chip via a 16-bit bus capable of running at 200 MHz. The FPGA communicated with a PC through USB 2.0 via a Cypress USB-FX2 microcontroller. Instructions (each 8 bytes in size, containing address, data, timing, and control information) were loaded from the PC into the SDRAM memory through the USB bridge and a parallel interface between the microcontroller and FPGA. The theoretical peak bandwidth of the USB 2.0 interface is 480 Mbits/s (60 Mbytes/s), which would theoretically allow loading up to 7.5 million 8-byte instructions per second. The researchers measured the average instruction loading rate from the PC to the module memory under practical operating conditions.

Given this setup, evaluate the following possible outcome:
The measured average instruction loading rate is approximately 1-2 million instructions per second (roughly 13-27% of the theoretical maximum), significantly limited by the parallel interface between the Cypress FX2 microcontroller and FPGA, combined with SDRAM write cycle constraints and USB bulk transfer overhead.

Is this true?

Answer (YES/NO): NO